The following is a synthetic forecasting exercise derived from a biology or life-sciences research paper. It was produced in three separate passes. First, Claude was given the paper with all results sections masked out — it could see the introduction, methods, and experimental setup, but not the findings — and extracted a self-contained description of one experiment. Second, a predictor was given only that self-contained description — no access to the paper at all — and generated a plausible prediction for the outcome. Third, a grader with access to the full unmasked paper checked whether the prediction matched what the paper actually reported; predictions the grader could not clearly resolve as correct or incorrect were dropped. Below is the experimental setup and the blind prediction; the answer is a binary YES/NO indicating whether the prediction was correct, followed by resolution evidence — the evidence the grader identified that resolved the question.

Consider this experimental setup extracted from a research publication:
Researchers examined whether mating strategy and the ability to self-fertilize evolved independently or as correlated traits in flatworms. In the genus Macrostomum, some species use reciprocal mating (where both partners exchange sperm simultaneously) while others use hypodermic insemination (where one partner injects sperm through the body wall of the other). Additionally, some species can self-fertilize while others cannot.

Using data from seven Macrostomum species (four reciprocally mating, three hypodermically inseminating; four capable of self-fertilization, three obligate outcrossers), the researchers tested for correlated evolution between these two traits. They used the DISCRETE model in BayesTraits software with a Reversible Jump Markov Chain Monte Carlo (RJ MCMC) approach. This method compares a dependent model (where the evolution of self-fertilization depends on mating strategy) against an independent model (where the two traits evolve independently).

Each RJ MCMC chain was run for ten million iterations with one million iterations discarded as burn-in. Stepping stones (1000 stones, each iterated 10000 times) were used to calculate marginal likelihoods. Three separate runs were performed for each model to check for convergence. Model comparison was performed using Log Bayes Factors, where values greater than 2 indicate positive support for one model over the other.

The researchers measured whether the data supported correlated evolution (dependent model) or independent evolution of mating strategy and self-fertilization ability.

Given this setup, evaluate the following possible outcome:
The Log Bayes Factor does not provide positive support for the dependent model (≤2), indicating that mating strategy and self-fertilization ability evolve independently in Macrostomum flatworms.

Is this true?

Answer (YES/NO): YES